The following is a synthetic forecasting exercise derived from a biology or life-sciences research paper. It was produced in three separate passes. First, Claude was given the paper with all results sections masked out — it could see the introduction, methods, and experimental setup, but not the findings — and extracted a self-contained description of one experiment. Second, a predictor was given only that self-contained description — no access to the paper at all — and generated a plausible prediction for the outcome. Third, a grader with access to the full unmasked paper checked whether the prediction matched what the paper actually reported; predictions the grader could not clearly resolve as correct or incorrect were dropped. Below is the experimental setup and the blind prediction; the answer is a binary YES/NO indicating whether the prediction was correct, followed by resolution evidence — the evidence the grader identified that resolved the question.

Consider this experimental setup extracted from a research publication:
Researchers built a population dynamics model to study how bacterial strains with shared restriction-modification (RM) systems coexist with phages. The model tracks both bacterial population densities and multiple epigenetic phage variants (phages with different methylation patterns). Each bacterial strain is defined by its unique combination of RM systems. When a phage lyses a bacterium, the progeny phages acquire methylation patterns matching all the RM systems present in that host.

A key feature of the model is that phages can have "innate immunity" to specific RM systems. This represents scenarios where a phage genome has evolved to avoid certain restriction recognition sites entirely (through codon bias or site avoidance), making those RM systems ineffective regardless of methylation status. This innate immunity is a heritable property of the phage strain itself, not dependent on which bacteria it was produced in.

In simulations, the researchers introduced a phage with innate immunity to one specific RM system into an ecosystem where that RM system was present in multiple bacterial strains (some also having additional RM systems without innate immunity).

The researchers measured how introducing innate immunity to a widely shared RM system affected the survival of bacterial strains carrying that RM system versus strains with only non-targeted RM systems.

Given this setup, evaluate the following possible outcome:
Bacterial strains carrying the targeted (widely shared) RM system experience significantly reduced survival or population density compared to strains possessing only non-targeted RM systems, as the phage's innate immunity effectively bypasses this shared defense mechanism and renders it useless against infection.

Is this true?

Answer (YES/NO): YES